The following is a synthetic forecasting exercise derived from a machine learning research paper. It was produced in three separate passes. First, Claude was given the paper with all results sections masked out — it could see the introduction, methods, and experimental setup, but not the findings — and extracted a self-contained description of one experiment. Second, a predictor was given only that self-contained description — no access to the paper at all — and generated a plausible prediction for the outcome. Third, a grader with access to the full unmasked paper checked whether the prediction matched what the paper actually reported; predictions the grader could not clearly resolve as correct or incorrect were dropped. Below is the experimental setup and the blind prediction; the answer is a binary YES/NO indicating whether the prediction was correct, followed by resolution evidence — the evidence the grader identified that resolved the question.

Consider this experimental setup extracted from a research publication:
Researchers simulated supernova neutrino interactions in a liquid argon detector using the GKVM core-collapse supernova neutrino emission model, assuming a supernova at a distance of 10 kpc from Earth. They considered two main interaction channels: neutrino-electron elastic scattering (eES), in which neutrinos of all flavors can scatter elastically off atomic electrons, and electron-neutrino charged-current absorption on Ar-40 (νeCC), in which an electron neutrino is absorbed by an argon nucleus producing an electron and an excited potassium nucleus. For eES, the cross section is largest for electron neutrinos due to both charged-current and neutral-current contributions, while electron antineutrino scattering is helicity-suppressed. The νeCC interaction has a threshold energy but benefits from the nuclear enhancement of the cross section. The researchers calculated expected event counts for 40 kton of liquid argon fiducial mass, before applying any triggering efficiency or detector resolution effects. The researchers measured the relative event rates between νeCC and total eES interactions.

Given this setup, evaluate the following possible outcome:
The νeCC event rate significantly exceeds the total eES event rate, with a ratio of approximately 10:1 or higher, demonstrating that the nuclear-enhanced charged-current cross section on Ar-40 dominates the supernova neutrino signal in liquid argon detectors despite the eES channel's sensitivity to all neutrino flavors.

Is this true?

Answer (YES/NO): YES